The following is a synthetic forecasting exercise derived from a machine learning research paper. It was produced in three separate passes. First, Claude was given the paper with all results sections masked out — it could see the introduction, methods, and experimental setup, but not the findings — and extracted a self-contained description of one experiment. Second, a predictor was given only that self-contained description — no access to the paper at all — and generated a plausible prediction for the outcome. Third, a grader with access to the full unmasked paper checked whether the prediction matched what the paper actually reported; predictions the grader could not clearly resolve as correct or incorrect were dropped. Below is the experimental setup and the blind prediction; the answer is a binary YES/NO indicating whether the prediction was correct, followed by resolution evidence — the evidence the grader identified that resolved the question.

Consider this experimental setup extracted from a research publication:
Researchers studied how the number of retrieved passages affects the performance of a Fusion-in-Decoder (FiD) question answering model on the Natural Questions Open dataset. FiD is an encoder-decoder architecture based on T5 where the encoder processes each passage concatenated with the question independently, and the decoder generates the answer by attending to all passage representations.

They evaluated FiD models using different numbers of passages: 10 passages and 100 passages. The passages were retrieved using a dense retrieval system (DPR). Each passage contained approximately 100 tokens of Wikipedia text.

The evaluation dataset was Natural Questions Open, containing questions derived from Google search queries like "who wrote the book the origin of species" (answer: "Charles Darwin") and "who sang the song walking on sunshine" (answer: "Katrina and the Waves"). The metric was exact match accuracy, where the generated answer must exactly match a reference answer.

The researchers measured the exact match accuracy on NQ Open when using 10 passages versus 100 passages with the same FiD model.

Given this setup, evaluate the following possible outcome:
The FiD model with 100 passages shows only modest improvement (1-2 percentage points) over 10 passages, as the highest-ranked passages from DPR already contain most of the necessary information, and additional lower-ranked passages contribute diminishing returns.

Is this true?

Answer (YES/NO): NO